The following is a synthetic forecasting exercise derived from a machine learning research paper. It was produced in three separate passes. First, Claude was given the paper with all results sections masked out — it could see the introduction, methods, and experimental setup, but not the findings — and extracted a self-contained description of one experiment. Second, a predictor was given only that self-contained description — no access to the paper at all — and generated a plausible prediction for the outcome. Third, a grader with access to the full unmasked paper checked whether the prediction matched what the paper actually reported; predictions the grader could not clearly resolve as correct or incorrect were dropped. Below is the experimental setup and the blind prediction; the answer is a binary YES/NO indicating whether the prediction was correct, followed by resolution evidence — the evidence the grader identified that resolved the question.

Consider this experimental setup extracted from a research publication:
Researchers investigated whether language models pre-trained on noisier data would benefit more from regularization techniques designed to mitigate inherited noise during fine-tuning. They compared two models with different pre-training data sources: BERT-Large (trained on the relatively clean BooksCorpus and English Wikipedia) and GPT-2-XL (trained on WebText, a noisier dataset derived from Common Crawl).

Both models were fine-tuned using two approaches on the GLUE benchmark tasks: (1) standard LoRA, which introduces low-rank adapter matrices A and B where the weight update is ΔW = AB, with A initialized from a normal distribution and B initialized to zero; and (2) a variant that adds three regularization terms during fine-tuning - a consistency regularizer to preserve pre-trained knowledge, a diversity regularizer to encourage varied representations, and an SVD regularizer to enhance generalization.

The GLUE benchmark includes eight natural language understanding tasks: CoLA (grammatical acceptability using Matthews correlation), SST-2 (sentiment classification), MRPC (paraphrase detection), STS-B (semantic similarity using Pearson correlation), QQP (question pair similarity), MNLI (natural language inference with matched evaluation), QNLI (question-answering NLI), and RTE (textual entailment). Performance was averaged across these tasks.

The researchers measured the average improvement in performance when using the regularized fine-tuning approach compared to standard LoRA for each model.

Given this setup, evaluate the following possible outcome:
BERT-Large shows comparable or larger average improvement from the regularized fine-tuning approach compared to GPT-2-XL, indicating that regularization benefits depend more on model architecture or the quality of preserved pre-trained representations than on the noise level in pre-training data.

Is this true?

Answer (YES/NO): NO